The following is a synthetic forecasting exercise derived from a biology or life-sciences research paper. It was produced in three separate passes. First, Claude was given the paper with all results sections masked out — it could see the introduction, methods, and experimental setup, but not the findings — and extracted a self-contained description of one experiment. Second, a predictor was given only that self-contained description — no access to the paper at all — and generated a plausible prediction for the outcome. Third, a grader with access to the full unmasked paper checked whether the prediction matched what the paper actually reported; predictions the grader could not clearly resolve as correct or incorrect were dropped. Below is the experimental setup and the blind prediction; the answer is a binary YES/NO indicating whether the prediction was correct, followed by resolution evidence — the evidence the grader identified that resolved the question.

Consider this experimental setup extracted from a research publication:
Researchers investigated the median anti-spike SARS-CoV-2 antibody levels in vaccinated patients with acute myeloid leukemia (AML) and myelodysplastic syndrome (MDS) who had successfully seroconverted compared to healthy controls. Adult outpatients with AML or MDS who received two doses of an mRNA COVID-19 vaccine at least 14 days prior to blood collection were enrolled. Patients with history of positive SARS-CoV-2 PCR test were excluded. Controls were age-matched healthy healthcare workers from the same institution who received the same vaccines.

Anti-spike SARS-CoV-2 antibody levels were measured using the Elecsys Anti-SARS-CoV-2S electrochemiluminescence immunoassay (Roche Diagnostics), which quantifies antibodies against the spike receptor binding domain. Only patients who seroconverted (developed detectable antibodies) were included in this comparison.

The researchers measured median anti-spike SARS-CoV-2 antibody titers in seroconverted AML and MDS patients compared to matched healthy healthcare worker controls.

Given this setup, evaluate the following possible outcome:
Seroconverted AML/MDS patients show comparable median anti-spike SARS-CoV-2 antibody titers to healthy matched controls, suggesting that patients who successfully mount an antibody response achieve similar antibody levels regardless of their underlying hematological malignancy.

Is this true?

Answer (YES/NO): NO